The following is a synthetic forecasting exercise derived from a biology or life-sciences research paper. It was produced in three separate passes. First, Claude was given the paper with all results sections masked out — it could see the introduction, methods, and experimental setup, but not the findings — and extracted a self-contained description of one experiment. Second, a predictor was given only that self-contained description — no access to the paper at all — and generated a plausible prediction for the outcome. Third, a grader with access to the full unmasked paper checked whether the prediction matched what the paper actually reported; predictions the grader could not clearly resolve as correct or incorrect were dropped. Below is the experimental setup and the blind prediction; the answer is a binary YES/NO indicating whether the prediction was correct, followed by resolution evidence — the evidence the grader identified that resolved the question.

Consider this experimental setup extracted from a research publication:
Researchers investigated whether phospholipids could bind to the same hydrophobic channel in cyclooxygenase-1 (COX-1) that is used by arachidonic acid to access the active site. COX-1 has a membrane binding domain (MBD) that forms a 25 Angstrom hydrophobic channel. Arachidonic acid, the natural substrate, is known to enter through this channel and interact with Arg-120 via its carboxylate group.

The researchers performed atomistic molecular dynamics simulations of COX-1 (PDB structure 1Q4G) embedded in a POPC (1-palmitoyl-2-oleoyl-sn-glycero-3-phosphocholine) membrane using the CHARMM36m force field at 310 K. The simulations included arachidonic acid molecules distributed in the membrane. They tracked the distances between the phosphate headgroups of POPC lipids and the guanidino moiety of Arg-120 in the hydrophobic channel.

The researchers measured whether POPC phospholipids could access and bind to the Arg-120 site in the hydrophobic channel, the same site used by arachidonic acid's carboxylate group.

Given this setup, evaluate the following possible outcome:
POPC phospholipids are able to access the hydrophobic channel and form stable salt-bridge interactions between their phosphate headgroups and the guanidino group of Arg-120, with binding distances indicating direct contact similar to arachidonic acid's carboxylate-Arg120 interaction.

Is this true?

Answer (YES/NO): NO